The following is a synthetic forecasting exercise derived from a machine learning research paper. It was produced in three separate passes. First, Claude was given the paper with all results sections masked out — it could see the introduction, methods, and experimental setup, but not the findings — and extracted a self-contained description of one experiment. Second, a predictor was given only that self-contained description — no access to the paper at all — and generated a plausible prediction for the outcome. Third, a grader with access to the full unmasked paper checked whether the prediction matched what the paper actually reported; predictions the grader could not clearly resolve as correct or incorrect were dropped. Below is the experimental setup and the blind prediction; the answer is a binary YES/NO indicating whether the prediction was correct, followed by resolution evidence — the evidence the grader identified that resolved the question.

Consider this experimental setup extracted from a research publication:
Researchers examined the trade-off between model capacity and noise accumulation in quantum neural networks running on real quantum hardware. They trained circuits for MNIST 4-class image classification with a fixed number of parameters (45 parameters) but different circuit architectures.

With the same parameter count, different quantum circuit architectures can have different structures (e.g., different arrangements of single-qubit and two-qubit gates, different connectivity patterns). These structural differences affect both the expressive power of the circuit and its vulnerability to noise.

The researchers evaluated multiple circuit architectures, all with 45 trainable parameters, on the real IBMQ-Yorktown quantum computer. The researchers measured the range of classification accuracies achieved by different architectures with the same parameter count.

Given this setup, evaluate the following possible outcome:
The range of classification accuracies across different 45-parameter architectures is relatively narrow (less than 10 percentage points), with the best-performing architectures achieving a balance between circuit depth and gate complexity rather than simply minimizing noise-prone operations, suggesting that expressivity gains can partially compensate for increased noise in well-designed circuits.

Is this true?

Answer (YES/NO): NO